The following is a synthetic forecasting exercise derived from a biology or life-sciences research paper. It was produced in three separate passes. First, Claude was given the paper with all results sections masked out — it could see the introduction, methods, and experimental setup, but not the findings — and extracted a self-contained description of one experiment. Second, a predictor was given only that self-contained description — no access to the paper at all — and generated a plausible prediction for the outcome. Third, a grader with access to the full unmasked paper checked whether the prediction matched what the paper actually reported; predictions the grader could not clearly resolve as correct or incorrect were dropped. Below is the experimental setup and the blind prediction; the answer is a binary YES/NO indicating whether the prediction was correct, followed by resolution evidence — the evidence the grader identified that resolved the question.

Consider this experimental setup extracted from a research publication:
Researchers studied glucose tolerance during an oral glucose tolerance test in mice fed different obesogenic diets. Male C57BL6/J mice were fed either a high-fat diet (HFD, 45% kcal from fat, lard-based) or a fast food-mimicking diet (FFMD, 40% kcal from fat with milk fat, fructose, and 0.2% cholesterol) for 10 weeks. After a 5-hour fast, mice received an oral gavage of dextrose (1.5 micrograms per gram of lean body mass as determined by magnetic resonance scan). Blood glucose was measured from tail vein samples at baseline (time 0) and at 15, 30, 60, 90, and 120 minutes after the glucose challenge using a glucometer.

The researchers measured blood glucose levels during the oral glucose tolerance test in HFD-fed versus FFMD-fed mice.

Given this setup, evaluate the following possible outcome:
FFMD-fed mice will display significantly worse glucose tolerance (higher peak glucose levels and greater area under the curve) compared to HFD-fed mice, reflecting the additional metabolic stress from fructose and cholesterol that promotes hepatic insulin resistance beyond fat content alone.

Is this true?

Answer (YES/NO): YES